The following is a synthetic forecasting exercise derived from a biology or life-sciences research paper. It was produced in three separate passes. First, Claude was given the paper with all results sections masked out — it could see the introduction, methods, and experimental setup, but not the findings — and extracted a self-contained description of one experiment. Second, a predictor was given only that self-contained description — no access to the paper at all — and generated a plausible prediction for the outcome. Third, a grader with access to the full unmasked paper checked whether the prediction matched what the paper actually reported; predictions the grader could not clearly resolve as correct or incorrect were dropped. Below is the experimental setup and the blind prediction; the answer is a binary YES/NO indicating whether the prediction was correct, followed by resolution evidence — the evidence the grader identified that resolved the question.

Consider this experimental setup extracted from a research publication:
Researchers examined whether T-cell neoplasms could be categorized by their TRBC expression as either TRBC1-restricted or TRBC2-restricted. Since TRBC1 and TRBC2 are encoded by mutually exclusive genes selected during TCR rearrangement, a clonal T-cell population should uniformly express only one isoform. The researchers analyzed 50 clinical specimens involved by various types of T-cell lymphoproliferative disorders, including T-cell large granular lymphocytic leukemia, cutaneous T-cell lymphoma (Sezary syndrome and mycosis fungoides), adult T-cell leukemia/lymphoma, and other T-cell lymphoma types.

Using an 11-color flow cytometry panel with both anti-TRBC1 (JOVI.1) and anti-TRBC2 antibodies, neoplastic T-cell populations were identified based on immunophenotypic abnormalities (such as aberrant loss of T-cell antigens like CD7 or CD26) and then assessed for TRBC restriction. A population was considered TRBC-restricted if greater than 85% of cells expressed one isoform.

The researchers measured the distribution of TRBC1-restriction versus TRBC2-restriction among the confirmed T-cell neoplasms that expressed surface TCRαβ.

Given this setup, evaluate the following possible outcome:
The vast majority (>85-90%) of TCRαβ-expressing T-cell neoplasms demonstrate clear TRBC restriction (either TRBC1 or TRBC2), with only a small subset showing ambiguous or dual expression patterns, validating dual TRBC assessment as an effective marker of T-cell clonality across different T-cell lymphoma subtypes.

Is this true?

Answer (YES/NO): NO